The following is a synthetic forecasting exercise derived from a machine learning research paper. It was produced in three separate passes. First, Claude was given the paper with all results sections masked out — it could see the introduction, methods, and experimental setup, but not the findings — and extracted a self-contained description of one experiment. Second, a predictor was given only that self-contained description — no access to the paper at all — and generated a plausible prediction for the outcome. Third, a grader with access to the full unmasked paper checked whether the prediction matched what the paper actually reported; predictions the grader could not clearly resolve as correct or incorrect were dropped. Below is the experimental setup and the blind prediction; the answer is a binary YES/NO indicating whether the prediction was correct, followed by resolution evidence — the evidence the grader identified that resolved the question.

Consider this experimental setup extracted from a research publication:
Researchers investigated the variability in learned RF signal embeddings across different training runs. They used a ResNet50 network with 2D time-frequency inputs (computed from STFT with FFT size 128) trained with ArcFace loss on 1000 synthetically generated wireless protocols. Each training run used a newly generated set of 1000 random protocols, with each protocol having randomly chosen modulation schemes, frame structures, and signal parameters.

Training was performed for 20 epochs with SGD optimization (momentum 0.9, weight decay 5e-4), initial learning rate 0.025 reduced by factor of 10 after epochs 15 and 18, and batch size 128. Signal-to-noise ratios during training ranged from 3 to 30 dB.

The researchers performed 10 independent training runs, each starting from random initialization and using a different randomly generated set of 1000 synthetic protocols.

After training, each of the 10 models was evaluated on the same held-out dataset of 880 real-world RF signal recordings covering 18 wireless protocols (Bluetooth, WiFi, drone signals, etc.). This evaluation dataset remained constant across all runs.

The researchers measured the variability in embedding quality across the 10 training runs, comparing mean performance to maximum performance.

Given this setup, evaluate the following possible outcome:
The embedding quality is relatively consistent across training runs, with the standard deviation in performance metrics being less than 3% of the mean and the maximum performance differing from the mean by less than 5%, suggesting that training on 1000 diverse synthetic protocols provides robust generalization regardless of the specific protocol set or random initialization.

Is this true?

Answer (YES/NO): NO